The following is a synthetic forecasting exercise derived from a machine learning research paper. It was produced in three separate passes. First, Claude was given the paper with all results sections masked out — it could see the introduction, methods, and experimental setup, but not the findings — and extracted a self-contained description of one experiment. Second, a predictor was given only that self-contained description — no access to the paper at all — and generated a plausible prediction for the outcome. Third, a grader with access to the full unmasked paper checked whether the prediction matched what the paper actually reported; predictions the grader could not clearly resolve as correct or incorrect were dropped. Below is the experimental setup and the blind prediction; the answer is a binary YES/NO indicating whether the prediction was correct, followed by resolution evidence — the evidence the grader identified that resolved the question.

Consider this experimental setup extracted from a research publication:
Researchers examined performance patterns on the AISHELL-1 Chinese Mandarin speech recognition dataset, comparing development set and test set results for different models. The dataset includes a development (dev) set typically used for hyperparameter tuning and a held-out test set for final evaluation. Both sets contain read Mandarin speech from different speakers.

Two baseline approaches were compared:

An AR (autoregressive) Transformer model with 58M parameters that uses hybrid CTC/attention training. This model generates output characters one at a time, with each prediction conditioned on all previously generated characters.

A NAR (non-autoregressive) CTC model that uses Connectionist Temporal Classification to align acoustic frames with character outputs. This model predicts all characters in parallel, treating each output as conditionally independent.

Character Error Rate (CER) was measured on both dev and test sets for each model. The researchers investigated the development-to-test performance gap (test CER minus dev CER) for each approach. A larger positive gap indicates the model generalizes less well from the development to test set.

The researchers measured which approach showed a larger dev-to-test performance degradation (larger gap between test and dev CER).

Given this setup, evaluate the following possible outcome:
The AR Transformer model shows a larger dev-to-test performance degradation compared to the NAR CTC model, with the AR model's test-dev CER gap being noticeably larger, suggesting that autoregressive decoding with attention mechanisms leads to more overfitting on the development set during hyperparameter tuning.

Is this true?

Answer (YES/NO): YES